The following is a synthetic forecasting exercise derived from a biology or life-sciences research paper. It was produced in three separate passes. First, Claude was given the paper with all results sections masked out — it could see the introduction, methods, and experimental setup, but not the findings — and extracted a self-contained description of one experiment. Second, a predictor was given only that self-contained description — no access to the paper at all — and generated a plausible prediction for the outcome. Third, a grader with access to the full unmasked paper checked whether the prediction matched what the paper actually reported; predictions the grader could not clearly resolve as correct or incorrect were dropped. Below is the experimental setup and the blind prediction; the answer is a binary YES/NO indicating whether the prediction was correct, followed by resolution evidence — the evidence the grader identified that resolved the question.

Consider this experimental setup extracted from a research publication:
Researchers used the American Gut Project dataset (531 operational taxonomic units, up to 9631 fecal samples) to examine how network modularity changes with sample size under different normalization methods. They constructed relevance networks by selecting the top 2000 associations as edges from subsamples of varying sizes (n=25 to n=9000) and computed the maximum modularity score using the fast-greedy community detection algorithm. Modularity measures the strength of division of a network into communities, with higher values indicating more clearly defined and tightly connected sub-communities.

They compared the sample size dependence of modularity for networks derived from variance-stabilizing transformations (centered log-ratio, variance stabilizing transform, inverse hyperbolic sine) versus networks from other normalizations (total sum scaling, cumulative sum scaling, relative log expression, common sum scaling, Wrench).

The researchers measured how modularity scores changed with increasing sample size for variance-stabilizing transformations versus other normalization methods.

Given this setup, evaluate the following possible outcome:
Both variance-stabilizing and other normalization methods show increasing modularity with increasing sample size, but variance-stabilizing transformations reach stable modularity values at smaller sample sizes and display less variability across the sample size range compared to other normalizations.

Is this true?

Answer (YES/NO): NO